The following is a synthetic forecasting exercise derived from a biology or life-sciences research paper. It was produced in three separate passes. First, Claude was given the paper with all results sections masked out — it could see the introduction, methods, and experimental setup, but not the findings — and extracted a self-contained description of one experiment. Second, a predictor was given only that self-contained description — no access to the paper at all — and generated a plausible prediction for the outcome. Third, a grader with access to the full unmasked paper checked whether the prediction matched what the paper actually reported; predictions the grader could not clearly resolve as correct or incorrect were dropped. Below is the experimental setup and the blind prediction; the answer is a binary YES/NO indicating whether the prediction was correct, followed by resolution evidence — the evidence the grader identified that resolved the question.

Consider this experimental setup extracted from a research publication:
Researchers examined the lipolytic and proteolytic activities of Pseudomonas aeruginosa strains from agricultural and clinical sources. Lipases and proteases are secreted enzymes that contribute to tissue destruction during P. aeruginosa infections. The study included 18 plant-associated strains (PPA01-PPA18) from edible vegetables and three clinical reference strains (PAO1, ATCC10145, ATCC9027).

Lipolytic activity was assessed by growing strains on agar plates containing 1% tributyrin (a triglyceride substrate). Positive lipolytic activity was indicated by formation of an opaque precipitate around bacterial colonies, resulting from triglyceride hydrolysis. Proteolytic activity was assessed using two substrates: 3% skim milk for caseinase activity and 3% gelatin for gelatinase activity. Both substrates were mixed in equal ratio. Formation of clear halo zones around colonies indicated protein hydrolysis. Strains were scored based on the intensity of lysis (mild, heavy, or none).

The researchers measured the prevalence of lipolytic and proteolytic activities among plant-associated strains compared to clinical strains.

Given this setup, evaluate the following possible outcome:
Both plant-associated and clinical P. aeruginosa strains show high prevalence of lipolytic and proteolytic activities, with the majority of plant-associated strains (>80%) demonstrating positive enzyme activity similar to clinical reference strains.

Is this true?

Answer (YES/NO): NO